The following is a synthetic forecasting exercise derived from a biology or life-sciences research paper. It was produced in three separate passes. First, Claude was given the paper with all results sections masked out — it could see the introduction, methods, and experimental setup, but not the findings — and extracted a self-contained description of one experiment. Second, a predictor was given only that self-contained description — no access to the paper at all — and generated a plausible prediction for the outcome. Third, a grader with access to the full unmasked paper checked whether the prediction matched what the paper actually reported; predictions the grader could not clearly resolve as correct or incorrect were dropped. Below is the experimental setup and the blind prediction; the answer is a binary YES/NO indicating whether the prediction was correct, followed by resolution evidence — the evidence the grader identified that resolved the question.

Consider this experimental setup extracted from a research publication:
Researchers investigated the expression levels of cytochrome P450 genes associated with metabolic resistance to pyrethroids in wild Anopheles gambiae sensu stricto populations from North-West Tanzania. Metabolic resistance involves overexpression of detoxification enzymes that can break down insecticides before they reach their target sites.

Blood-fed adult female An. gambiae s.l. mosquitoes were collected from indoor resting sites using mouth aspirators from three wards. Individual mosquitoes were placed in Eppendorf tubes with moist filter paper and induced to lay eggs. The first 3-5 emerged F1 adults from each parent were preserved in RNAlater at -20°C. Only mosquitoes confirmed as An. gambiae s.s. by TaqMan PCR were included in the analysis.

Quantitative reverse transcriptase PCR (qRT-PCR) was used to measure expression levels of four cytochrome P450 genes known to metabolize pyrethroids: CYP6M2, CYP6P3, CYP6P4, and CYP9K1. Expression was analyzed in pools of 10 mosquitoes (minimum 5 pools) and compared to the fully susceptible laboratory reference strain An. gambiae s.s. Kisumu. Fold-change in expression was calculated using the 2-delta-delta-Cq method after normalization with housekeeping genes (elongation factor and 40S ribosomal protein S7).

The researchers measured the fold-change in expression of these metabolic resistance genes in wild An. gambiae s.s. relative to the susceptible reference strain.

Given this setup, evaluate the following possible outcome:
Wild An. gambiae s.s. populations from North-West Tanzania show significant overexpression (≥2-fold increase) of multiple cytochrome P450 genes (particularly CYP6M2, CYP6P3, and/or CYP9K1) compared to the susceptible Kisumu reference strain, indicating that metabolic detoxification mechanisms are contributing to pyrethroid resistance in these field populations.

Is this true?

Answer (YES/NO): NO